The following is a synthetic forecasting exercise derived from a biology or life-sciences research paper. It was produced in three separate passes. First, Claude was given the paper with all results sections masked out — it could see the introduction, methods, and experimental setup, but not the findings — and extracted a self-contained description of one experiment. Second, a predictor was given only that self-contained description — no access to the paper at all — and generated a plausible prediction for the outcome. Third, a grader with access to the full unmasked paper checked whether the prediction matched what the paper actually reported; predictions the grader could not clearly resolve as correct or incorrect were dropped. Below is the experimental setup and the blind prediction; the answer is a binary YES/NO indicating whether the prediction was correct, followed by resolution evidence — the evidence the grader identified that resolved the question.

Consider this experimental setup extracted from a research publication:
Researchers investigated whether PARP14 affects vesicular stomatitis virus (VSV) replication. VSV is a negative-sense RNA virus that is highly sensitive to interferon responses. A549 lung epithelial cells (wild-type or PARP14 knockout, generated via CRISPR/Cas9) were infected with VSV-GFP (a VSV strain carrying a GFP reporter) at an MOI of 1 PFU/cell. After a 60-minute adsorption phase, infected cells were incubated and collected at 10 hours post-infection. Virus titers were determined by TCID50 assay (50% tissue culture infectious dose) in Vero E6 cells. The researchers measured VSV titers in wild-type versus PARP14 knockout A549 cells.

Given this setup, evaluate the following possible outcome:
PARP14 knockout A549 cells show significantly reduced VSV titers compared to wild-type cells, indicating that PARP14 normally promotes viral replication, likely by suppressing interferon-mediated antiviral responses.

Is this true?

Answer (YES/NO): NO